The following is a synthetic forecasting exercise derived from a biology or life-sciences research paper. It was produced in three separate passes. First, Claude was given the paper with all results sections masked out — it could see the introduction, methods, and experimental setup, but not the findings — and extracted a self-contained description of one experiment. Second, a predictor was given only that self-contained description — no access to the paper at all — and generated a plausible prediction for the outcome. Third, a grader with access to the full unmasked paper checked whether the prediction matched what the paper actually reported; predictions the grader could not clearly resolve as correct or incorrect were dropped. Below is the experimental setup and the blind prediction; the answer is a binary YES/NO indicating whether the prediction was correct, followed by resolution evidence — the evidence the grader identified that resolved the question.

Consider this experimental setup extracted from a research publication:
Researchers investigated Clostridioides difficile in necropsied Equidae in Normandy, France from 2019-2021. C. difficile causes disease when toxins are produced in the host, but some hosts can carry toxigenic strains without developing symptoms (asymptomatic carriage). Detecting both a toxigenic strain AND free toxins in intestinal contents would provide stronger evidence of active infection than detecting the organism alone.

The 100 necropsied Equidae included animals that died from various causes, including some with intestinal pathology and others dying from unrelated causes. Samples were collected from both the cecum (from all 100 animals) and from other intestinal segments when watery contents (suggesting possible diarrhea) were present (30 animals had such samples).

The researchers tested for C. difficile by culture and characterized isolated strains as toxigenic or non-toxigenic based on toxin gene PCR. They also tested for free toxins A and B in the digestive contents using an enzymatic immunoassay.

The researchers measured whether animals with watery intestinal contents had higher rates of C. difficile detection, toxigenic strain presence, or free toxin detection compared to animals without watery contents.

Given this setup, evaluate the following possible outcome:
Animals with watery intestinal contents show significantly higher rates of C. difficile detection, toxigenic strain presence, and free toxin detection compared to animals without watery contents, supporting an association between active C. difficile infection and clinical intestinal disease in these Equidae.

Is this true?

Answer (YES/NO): NO